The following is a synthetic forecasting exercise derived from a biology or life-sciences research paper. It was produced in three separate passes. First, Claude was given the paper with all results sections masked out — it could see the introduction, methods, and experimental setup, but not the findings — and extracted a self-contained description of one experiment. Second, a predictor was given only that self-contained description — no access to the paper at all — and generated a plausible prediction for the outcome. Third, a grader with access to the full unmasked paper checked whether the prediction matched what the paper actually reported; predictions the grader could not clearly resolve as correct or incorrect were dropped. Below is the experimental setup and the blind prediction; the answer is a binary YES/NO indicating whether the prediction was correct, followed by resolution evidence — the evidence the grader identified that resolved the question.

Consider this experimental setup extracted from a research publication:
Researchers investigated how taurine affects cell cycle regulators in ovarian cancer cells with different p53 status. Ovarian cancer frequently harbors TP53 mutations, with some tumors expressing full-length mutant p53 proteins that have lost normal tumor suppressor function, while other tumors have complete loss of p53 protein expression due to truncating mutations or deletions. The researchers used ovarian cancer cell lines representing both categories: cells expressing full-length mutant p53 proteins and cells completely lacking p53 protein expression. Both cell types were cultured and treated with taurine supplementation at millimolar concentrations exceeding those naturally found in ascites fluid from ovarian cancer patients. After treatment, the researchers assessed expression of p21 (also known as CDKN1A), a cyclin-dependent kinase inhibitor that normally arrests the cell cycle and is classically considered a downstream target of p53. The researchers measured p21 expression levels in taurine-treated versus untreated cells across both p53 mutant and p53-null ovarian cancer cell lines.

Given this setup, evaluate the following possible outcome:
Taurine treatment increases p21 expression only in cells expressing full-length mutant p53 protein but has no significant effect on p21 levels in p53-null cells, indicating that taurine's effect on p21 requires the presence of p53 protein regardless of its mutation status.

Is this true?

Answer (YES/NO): NO